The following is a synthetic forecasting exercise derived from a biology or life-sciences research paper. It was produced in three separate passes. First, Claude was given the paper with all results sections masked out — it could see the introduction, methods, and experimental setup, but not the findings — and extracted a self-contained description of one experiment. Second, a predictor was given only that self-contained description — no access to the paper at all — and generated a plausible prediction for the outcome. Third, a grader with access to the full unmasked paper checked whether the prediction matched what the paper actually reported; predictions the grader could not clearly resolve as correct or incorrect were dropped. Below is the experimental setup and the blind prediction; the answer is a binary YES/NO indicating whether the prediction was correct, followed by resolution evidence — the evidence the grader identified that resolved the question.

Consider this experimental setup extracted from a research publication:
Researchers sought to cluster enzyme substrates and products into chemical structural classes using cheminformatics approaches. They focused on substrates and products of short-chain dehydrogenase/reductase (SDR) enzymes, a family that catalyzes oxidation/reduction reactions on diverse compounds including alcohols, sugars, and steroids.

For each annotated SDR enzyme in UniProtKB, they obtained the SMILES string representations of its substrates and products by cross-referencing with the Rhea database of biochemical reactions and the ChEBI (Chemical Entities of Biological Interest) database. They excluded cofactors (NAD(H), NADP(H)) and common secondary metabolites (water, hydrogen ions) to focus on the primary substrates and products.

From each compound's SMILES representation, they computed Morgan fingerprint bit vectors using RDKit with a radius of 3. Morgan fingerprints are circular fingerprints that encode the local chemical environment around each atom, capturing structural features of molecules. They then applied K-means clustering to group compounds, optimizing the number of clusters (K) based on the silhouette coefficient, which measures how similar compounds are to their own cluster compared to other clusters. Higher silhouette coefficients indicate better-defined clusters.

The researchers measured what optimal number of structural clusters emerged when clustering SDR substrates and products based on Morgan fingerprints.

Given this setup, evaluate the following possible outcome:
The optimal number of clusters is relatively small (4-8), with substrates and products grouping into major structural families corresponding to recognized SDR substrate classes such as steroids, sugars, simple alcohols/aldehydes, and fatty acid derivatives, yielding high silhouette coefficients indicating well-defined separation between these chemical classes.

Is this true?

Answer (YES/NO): NO